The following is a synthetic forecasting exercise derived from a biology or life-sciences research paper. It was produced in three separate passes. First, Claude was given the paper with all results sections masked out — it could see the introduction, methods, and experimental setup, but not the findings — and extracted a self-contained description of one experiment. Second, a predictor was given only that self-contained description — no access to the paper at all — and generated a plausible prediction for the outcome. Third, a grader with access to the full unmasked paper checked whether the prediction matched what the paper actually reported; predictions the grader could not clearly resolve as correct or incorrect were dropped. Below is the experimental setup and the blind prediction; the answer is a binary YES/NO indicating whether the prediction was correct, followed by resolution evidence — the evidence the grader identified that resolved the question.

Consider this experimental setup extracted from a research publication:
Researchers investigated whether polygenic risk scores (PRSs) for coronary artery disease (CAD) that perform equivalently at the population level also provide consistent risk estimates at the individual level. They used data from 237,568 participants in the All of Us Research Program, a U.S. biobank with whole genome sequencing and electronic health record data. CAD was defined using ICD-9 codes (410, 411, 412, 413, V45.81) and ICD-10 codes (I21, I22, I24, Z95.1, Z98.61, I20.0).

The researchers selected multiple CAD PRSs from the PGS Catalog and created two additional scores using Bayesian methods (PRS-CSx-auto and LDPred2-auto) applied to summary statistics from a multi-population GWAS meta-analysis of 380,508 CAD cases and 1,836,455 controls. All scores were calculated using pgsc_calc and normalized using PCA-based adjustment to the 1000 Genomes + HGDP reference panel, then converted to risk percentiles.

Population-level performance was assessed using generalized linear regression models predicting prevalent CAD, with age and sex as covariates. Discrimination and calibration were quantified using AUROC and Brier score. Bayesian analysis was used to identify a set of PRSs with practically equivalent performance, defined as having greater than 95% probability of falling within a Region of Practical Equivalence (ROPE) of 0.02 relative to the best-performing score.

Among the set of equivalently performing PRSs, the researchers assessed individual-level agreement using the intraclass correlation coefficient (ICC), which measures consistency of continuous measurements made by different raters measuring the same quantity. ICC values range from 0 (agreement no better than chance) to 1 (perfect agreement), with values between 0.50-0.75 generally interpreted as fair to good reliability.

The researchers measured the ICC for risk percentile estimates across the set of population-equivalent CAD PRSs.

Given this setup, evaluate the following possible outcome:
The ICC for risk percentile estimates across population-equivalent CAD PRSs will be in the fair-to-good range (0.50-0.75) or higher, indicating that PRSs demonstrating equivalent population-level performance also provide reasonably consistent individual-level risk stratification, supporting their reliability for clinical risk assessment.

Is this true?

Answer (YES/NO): NO